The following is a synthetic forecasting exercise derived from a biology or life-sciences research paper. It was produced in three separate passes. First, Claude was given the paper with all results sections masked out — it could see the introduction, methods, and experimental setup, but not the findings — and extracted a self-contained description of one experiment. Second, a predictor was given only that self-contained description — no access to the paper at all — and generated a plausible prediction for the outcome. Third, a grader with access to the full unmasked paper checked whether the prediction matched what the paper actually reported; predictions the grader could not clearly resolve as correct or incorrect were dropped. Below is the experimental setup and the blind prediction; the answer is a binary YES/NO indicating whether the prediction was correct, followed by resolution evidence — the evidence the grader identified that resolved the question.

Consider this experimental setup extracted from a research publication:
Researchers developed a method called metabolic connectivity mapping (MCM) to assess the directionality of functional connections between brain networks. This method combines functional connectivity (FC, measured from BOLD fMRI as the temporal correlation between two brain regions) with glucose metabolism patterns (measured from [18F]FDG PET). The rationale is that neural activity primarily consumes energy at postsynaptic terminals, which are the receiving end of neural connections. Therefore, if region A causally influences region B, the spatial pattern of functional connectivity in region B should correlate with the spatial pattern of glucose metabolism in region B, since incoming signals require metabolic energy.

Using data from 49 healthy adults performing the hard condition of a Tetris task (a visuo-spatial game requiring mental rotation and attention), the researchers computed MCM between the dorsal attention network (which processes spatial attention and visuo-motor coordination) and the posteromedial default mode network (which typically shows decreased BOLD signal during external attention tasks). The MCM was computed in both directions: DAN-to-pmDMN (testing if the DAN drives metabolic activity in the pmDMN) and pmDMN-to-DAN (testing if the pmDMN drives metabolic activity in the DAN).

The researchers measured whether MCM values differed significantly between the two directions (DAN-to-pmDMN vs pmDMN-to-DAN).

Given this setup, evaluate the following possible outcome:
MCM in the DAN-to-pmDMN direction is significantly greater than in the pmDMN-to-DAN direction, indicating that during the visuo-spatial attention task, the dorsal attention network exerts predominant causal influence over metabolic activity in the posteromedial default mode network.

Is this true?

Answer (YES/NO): YES